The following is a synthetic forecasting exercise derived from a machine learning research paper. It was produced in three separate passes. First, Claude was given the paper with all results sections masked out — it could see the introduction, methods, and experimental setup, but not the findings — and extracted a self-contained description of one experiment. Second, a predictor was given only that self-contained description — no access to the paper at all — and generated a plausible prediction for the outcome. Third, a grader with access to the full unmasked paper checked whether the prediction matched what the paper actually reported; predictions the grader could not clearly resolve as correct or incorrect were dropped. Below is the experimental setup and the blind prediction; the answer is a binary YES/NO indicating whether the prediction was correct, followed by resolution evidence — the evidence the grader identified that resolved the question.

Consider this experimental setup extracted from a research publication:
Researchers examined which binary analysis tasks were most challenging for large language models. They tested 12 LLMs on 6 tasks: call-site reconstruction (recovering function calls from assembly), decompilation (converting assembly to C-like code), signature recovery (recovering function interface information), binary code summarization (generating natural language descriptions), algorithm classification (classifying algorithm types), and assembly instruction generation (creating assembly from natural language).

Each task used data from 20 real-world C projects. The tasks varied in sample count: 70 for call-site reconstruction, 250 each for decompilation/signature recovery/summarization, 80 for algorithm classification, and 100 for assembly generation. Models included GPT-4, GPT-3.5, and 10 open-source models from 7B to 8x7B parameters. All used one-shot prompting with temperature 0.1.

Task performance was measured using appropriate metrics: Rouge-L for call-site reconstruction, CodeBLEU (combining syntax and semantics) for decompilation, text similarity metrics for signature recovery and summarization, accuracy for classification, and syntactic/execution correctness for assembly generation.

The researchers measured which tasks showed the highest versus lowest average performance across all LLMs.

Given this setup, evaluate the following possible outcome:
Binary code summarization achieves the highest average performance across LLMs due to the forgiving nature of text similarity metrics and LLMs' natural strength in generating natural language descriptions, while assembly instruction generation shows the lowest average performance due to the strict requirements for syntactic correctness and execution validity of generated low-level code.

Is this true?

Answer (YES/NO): NO